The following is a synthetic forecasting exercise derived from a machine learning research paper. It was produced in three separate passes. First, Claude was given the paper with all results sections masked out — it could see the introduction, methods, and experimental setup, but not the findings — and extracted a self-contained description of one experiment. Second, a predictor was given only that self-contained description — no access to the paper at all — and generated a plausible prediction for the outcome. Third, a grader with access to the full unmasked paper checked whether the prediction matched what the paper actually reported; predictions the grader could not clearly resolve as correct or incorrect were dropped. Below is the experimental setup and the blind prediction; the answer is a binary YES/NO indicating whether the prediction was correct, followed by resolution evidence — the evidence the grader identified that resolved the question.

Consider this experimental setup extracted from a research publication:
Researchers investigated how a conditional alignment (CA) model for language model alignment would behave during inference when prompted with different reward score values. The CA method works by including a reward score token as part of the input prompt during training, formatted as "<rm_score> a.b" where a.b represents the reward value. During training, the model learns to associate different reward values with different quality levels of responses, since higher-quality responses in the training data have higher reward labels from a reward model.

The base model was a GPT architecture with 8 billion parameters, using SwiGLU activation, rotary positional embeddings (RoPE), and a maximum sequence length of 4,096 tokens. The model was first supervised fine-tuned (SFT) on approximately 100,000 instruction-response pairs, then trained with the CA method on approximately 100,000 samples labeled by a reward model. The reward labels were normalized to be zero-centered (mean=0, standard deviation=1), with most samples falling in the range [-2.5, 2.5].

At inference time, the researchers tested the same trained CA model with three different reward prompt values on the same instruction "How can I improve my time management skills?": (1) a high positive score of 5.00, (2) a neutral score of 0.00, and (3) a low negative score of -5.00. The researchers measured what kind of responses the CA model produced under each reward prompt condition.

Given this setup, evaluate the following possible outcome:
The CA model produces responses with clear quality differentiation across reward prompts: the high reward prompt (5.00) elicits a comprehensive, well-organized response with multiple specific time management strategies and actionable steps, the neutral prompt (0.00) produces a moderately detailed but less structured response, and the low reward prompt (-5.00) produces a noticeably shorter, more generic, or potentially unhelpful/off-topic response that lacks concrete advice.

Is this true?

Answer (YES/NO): NO